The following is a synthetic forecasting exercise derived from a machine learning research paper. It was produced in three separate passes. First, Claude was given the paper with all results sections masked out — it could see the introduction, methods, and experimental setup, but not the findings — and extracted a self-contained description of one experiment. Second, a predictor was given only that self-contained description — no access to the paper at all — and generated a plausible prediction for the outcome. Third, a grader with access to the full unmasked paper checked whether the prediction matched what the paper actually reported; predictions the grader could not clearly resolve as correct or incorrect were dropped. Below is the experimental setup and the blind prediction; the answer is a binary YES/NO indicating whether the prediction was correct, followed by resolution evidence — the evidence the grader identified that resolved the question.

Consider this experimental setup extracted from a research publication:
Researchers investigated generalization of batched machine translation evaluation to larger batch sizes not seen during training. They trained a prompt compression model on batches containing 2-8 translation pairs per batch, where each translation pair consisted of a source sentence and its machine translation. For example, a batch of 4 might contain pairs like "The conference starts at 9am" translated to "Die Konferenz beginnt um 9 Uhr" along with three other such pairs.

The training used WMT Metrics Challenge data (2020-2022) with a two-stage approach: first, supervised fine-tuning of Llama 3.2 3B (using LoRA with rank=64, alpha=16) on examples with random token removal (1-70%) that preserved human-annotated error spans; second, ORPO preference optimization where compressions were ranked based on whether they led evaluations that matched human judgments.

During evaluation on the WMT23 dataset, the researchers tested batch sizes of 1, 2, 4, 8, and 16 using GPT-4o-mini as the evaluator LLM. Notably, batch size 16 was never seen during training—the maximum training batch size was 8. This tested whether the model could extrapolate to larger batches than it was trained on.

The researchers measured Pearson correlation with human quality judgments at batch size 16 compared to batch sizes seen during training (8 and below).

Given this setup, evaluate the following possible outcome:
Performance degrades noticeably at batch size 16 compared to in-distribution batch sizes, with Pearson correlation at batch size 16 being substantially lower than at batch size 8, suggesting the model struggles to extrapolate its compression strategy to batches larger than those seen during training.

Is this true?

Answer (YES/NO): NO